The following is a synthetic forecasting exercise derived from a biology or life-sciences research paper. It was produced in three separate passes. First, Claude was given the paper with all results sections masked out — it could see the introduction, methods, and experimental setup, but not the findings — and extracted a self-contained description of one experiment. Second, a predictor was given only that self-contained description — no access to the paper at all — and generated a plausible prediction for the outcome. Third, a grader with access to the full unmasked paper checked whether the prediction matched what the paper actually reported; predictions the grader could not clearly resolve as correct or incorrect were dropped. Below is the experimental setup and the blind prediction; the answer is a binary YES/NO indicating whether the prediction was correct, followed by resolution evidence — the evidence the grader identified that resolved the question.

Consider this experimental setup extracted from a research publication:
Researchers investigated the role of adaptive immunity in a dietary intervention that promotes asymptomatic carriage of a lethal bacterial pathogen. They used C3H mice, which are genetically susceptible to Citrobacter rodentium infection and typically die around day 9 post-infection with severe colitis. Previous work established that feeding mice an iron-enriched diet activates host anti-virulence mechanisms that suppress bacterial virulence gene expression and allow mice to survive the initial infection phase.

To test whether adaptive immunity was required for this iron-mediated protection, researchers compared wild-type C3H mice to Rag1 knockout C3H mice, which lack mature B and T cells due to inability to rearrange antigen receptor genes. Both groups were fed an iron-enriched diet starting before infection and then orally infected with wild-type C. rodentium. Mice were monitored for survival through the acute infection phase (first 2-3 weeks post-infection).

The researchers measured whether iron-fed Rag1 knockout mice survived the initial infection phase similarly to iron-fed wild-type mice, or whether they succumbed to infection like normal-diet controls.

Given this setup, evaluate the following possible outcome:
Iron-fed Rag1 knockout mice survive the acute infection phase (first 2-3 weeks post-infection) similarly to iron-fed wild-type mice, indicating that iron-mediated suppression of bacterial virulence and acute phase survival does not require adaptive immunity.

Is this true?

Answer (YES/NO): NO